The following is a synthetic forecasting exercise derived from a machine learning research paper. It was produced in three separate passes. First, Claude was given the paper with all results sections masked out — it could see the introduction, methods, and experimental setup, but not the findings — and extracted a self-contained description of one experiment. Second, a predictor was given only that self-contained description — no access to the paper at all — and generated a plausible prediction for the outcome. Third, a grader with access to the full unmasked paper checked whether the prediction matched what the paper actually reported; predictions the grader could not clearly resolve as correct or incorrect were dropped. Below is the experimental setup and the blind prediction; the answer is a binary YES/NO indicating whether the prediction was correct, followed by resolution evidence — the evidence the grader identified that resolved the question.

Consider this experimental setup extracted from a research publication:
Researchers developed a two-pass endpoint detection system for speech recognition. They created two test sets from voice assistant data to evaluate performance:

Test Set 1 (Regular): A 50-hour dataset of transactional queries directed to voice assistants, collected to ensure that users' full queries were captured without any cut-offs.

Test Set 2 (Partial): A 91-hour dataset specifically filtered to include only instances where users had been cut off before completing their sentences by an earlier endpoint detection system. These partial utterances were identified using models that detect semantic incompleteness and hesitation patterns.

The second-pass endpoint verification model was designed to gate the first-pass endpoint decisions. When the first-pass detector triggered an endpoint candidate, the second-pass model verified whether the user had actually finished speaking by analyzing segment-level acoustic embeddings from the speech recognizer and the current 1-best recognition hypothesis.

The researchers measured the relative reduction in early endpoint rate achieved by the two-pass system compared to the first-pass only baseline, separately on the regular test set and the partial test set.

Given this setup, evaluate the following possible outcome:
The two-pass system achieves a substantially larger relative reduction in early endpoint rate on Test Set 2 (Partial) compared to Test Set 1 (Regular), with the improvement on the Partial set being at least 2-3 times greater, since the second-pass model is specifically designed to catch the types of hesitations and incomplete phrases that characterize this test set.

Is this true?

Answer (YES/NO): YES